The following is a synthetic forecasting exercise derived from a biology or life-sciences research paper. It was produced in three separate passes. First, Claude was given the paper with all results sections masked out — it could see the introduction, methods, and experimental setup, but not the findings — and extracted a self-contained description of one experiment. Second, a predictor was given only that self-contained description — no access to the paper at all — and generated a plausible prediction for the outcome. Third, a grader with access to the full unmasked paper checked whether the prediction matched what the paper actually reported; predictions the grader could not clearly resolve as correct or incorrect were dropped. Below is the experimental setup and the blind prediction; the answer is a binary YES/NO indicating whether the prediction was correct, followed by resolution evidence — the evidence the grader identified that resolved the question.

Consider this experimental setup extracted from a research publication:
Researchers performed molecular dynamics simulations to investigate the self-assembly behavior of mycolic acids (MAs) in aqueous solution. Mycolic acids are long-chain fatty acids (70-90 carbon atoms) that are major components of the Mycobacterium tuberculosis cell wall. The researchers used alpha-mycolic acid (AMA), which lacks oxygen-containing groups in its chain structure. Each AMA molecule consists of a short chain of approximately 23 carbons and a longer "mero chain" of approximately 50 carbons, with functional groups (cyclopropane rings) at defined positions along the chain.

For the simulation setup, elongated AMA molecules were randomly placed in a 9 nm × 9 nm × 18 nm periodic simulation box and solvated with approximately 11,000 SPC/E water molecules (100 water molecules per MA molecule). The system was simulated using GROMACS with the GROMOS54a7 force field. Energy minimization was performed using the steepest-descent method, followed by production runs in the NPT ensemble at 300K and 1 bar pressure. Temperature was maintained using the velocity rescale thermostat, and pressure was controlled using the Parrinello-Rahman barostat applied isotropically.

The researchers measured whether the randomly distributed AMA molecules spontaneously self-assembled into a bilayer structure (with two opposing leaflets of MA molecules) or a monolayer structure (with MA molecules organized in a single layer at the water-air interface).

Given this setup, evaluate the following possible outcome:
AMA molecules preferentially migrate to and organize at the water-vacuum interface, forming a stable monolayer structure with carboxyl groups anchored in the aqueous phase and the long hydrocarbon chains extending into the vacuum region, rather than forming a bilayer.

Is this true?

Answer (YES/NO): NO